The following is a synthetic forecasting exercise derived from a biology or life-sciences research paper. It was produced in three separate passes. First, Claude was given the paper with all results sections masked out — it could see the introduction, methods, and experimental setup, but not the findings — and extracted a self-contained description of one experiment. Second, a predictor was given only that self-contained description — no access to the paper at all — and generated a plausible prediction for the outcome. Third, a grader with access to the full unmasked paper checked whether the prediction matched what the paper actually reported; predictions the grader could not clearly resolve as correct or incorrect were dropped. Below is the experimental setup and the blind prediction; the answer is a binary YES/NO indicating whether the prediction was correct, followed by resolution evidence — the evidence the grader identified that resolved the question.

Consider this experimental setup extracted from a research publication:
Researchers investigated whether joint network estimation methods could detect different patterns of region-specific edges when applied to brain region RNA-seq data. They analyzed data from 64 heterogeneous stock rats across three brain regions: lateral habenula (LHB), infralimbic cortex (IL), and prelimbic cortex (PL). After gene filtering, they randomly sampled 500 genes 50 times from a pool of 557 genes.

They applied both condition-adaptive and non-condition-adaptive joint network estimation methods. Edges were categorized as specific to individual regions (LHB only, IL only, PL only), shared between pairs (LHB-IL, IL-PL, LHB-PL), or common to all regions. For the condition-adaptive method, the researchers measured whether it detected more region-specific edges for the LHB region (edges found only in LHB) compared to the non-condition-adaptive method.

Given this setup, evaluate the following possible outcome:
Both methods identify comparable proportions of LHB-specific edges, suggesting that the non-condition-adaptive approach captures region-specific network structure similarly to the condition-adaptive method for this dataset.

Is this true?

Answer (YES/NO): NO